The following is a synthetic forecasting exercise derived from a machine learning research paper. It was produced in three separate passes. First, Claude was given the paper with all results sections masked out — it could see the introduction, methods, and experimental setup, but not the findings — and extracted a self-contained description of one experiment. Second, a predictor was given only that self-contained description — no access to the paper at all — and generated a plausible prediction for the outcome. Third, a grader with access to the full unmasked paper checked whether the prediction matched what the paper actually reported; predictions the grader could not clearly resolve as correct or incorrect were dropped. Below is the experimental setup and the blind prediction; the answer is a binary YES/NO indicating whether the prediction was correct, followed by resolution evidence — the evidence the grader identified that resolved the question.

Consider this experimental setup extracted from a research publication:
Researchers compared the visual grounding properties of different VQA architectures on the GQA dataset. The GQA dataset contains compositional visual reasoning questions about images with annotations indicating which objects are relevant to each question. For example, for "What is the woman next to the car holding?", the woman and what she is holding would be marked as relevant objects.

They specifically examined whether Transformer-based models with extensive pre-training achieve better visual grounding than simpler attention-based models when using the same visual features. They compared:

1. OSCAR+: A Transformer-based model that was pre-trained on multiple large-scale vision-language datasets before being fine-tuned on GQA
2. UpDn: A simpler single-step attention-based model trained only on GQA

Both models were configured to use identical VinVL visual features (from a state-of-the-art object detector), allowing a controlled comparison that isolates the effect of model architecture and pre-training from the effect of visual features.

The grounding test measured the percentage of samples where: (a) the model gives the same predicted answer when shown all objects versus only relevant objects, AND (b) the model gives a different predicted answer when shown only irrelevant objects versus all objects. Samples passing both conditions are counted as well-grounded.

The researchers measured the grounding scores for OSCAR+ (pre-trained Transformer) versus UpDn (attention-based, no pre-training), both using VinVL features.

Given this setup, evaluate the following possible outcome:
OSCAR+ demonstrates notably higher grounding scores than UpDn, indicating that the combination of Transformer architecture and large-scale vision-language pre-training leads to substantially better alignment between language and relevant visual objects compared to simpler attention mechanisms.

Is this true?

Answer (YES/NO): NO